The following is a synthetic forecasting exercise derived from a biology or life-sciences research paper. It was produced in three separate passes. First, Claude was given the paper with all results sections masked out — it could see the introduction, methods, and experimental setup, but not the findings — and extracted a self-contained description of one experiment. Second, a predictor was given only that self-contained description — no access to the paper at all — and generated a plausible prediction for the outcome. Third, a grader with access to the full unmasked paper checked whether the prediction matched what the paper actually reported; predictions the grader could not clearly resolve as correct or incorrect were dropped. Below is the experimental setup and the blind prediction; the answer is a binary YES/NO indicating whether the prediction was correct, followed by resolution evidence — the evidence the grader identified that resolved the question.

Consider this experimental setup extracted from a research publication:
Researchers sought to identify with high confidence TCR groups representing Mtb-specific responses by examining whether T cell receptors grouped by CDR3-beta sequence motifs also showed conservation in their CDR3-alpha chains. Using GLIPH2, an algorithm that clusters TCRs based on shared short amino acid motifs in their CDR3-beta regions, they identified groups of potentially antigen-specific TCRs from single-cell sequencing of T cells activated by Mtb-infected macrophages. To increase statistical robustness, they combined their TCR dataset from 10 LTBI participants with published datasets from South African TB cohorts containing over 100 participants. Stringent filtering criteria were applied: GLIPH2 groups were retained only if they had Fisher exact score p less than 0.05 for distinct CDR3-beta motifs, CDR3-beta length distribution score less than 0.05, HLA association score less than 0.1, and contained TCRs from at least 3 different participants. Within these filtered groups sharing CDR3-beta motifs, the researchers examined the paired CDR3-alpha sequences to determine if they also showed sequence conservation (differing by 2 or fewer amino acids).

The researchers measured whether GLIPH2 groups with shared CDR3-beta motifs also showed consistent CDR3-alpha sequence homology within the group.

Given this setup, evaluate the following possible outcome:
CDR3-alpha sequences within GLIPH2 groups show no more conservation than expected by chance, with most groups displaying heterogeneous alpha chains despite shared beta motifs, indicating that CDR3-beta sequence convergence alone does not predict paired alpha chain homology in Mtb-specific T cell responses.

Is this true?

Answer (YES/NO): NO